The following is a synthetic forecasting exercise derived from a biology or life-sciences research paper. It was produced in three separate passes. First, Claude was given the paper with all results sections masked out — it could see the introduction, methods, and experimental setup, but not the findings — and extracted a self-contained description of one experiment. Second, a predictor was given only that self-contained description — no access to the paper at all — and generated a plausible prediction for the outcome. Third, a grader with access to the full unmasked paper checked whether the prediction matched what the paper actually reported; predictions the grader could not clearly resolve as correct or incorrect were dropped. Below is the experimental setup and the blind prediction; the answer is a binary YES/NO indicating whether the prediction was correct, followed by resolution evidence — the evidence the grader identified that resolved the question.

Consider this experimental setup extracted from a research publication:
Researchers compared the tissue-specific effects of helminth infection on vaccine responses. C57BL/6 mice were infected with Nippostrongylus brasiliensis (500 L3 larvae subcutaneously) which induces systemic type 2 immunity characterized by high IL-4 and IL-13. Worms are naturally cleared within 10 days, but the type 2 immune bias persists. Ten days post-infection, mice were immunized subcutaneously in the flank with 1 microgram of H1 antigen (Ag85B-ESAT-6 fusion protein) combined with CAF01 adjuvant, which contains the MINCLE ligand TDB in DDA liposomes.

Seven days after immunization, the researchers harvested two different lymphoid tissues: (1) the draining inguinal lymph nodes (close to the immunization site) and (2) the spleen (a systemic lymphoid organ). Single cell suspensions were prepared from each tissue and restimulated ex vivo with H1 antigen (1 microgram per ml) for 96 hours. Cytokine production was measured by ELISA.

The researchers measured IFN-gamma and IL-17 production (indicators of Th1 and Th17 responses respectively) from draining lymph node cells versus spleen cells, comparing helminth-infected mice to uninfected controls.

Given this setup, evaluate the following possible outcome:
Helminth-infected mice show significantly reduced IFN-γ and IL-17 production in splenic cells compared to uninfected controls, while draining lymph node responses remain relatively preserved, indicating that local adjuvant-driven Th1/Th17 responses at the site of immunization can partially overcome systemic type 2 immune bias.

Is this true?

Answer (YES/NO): YES